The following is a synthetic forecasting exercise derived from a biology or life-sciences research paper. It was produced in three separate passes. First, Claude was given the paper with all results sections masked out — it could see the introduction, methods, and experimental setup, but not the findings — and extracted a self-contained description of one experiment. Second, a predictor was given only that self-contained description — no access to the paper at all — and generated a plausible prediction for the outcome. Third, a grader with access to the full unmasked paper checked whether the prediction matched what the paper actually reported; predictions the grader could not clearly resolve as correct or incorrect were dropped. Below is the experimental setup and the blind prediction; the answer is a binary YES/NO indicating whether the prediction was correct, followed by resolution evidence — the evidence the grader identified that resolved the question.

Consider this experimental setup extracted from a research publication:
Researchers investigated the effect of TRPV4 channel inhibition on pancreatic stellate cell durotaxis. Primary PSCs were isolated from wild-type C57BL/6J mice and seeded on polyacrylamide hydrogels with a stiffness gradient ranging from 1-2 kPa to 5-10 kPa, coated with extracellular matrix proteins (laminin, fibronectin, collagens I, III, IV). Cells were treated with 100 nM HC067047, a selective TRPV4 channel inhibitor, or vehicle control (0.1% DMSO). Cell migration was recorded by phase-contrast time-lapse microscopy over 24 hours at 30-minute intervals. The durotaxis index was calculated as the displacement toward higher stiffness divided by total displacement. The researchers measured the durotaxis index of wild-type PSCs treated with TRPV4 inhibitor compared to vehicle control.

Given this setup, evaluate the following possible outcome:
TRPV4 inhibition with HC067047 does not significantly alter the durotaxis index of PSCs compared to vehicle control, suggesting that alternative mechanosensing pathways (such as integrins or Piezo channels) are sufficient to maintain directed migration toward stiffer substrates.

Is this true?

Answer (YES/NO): YES